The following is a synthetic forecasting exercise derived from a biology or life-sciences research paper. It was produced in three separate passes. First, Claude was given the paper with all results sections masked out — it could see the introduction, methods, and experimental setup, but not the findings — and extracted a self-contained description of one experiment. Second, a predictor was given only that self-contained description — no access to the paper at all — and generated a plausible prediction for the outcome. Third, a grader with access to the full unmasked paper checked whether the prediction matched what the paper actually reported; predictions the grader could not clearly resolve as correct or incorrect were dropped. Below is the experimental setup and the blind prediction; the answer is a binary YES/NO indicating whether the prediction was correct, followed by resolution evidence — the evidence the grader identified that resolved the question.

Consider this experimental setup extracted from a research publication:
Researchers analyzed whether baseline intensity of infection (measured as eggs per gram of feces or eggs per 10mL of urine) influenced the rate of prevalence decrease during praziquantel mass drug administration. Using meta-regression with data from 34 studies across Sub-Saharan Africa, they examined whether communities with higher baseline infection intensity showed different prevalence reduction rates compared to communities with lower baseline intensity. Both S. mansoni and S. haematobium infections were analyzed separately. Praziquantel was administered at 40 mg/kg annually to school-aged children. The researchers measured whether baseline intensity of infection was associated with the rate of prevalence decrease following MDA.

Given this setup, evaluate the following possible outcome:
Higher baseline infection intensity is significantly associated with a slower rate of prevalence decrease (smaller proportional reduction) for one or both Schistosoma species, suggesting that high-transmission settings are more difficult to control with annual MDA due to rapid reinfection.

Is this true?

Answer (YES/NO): NO